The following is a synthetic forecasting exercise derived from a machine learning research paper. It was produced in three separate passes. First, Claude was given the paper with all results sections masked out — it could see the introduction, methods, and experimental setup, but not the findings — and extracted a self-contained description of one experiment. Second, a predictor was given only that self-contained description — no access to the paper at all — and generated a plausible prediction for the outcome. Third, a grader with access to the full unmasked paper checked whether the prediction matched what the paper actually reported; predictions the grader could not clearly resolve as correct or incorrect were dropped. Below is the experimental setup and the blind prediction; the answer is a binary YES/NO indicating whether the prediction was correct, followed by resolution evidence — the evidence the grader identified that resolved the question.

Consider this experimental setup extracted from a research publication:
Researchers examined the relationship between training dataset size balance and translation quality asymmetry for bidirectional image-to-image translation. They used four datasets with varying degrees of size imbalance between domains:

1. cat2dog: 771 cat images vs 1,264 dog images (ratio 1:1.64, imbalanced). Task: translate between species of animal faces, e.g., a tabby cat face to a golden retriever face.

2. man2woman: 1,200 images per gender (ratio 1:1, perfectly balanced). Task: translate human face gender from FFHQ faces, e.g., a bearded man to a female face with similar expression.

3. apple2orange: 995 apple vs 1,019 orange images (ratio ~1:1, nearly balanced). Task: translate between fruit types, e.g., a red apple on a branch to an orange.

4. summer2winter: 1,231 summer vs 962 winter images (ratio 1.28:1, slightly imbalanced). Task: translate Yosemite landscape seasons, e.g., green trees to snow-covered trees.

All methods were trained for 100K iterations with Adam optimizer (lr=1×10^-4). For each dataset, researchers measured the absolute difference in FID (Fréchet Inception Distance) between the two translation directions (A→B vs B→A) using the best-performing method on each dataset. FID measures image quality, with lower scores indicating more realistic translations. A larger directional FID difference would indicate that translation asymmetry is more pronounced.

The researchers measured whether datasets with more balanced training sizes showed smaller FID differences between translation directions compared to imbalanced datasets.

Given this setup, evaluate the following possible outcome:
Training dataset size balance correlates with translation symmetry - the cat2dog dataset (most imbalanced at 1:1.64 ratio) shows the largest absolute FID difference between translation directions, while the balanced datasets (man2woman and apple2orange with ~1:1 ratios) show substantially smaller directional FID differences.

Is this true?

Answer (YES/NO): NO